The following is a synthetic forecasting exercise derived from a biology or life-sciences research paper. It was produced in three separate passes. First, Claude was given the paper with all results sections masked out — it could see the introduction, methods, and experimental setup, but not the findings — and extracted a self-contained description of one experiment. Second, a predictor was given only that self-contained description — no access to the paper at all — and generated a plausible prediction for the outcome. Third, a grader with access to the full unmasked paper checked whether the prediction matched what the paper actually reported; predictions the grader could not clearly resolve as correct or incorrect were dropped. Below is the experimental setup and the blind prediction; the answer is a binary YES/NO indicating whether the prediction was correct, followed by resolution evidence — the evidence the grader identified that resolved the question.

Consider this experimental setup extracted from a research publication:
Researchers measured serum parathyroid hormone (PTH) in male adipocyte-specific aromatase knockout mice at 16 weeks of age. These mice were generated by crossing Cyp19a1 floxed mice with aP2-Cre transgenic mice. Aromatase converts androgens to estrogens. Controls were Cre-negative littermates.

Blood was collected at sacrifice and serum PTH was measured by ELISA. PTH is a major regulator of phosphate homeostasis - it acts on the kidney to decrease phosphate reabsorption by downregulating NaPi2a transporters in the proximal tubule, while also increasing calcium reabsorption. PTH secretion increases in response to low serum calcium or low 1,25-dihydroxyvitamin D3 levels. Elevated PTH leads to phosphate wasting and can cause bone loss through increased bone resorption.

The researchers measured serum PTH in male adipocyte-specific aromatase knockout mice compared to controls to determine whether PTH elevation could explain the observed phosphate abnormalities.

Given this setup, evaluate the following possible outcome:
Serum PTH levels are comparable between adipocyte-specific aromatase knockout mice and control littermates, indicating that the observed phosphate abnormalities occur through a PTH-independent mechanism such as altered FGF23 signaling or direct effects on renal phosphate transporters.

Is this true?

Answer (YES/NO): YES